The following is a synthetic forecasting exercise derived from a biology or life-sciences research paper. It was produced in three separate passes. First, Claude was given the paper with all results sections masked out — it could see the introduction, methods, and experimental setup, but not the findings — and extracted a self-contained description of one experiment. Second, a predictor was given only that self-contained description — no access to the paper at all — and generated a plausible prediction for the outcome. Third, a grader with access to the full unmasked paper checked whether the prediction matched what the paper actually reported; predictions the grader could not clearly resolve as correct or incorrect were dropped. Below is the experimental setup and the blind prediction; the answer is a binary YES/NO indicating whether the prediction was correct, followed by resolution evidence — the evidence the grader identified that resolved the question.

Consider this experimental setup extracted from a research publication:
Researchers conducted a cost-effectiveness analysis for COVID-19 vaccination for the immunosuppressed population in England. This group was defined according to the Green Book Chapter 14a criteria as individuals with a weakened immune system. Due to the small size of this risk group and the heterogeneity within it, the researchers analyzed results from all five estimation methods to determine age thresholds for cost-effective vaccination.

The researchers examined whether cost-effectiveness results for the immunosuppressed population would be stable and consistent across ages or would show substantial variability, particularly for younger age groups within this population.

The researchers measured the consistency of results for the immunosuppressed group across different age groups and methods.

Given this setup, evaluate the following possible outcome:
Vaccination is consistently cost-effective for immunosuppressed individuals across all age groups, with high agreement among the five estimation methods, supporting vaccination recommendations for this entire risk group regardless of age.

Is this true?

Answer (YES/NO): NO